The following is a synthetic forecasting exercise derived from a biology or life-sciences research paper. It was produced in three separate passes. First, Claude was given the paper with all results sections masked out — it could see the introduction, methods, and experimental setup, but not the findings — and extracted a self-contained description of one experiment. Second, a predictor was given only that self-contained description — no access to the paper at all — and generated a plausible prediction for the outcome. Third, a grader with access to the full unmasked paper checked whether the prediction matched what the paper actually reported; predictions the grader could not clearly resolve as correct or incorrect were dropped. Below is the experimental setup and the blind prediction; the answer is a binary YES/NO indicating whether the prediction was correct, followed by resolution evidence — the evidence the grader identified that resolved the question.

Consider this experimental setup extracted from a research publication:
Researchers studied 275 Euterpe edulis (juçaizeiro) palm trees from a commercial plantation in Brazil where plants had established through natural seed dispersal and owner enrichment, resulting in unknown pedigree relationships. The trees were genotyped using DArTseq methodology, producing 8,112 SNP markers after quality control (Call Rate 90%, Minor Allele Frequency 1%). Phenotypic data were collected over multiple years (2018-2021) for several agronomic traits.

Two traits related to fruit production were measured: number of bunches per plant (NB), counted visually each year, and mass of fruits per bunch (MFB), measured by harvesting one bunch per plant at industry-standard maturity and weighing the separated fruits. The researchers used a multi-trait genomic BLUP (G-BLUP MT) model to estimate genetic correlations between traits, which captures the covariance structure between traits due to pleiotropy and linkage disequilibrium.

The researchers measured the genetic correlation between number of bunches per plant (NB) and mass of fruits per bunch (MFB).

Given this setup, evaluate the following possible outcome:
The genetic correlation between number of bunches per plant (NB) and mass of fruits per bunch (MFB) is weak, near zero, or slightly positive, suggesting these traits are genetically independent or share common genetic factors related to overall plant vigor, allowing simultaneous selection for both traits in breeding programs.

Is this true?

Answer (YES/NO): NO